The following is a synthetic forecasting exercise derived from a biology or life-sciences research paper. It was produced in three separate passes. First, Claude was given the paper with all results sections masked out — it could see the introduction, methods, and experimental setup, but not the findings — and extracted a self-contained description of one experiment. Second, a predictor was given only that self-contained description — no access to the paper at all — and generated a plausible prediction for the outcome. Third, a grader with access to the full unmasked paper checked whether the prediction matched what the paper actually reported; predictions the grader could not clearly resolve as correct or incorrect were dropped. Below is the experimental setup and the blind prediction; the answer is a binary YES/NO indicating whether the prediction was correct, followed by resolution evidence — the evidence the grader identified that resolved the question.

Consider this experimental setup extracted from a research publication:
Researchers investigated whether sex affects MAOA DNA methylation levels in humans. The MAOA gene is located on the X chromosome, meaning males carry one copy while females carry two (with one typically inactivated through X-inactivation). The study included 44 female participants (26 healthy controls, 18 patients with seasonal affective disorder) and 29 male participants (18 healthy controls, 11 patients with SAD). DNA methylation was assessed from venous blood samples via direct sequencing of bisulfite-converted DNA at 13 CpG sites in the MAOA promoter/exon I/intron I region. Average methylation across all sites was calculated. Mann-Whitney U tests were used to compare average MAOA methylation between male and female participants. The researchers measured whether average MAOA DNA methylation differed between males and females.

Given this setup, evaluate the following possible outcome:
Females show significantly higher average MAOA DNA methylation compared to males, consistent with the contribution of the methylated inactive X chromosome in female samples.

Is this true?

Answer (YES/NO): YES